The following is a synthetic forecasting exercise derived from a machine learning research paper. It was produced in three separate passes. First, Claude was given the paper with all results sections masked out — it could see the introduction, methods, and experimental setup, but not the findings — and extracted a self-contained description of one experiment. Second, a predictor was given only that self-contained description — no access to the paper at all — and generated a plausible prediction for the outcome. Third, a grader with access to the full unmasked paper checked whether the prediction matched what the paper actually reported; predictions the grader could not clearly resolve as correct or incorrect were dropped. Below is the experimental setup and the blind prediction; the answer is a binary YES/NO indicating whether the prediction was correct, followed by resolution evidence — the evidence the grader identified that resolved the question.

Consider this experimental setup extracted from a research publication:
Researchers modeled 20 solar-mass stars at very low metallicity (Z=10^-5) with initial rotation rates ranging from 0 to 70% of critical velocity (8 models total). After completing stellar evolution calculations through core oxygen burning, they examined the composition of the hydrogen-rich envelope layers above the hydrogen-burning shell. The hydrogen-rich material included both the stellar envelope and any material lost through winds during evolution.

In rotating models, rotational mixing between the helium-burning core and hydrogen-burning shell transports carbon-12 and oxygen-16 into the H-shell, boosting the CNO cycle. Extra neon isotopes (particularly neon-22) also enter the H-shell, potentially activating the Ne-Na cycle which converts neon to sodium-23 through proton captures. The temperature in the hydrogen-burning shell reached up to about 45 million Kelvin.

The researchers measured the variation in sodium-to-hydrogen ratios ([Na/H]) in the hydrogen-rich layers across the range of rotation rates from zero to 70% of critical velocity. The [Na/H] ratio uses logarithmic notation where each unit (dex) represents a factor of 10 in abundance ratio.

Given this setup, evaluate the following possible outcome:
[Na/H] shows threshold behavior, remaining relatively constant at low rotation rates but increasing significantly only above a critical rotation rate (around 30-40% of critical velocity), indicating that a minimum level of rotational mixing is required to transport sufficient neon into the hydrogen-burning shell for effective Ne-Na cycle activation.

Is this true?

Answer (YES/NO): NO